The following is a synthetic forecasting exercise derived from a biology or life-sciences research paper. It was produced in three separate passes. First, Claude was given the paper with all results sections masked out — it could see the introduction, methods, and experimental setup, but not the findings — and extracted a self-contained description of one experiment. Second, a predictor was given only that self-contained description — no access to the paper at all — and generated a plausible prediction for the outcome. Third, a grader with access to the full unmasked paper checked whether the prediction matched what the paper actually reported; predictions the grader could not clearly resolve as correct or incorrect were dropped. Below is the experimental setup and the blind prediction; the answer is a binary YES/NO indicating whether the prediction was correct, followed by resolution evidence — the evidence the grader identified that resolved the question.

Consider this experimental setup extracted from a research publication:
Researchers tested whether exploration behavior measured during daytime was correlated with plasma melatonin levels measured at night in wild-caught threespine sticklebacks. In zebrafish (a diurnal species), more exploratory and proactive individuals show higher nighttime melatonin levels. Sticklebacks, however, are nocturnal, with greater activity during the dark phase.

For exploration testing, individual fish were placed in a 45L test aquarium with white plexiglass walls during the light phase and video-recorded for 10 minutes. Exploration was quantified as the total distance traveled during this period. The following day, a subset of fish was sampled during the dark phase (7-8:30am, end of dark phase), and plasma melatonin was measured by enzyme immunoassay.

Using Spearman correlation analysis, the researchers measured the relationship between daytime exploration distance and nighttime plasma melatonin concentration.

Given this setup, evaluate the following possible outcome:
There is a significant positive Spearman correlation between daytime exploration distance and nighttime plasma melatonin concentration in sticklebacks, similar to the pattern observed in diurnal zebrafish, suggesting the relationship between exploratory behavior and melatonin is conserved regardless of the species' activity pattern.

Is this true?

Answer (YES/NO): YES